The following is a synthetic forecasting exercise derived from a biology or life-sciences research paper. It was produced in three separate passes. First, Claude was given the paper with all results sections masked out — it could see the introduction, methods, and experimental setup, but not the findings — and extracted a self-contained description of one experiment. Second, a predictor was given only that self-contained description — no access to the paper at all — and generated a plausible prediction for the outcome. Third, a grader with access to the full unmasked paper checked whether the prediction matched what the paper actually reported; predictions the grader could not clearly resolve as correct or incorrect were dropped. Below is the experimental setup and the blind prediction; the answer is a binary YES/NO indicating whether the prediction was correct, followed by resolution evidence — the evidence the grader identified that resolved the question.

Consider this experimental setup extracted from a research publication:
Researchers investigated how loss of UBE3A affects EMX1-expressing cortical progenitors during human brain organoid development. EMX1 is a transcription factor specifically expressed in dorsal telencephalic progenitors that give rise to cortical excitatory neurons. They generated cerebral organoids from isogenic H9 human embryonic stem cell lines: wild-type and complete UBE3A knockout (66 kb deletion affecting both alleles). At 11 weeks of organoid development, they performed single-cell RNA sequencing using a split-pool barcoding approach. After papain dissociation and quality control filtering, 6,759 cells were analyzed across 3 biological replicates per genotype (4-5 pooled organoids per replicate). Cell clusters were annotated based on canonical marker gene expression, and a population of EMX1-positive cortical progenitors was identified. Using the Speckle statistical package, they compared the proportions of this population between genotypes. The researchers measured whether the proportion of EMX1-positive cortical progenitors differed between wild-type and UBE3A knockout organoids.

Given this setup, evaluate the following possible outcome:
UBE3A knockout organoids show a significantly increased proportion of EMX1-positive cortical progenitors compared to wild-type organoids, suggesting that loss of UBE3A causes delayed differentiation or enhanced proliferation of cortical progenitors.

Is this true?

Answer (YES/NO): NO